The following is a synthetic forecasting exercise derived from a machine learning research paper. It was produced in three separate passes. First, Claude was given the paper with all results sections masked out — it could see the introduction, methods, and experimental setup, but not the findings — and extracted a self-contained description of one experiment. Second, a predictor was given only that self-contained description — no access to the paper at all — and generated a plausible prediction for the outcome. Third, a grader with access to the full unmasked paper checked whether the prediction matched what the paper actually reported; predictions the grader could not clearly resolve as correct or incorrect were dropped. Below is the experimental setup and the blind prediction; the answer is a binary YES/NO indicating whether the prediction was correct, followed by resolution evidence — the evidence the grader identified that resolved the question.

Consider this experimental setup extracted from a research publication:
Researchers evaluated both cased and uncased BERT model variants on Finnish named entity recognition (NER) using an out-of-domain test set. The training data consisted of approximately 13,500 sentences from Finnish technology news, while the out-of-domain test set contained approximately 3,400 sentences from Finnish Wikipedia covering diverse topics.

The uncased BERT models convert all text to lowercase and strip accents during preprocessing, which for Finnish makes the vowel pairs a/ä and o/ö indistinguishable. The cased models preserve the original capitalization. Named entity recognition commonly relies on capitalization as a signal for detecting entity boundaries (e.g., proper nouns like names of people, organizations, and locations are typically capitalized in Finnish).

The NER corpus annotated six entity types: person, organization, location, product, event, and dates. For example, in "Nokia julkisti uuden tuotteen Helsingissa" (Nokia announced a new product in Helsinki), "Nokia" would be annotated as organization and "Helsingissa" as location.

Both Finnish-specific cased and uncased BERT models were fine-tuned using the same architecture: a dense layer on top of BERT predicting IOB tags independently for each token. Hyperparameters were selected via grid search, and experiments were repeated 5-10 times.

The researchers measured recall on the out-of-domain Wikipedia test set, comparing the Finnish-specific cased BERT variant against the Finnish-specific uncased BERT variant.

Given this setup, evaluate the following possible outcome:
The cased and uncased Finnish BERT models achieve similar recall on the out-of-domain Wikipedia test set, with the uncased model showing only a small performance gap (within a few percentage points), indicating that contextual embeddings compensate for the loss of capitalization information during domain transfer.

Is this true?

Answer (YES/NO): NO